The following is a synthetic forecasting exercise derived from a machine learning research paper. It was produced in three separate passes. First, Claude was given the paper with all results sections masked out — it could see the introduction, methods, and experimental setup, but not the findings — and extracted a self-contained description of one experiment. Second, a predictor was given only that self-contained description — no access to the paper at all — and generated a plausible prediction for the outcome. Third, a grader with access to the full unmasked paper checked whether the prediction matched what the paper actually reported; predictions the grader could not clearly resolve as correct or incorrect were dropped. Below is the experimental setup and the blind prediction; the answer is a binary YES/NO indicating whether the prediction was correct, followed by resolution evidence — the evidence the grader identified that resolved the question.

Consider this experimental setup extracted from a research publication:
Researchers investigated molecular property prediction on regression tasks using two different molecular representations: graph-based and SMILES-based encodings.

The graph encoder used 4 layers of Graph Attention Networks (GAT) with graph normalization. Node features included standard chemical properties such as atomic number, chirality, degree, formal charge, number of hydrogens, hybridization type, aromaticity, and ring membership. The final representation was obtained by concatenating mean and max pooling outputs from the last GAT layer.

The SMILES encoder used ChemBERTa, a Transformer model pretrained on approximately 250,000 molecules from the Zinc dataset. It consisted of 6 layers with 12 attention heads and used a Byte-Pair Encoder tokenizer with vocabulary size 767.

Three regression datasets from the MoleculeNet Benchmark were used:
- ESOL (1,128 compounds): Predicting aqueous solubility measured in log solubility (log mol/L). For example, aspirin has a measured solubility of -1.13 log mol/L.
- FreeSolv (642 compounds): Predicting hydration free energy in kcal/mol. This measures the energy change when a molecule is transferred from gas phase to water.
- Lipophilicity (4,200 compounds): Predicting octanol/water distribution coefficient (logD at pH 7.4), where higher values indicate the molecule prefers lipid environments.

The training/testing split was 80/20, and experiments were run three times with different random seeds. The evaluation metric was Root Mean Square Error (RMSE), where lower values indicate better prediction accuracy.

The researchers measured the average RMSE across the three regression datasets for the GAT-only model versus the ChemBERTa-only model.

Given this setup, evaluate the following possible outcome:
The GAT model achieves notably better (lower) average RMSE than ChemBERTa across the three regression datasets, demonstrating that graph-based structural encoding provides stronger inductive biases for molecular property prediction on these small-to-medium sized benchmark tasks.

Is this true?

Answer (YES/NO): NO